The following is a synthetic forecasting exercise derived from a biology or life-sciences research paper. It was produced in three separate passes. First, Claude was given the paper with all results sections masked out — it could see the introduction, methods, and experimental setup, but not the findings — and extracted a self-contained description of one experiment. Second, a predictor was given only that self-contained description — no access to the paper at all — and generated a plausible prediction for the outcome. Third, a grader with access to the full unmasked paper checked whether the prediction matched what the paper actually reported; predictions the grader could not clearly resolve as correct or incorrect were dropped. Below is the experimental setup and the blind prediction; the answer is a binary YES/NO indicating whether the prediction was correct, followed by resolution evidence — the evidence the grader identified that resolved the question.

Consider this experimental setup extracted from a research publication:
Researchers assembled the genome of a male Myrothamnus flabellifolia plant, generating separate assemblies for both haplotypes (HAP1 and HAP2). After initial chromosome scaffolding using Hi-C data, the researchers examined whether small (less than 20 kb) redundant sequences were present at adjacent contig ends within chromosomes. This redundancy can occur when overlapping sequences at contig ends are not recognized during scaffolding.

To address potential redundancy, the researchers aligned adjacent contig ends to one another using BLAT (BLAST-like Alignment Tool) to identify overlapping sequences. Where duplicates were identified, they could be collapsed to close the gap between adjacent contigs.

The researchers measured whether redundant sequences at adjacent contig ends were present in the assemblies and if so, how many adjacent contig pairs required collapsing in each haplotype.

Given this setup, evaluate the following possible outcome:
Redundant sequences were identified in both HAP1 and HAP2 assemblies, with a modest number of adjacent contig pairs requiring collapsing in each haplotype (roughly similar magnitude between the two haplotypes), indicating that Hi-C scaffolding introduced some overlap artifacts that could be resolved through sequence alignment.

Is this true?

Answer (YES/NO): NO